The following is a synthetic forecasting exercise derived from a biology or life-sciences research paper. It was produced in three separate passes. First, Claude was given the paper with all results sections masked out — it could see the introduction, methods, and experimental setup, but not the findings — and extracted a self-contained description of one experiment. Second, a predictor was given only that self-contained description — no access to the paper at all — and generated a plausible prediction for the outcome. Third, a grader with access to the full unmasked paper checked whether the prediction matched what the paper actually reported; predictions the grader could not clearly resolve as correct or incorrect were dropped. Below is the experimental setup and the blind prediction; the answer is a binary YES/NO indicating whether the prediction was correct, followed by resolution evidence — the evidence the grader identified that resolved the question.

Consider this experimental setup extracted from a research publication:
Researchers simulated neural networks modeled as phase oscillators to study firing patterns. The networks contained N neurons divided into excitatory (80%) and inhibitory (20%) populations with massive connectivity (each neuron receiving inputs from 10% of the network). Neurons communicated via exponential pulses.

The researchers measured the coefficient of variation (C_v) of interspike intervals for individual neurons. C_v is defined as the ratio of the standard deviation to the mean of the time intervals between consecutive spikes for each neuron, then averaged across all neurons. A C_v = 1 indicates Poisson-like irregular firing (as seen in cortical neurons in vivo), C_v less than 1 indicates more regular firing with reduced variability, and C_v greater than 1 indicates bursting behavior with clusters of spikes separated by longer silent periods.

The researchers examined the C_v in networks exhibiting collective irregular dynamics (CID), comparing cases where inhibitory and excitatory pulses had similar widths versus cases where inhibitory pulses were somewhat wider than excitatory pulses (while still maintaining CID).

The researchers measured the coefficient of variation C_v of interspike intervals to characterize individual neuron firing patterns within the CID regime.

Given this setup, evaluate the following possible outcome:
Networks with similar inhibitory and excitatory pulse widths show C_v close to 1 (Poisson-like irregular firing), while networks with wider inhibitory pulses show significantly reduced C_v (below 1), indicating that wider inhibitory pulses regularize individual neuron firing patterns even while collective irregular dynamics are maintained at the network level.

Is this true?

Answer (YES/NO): NO